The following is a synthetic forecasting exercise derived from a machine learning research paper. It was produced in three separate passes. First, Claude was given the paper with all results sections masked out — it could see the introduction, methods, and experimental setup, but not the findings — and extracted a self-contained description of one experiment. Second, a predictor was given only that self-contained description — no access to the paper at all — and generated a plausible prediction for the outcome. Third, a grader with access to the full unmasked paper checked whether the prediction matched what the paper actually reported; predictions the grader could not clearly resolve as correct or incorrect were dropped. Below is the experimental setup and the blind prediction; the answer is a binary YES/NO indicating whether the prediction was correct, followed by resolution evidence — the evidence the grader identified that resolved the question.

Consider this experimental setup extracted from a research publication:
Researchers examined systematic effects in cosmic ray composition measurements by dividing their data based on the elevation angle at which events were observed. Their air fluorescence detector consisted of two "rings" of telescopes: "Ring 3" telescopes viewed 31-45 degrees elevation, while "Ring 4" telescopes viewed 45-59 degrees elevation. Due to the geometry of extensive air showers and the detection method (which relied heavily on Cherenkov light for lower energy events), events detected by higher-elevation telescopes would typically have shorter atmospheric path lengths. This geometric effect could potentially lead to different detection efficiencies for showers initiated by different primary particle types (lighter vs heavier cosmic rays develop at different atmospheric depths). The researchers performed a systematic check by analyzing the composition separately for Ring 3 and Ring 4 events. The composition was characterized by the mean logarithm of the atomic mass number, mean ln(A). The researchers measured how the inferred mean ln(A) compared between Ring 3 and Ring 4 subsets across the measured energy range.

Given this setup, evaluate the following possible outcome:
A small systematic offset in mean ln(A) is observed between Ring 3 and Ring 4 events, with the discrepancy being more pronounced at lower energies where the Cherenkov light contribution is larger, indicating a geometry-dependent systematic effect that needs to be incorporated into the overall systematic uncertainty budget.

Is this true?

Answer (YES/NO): NO